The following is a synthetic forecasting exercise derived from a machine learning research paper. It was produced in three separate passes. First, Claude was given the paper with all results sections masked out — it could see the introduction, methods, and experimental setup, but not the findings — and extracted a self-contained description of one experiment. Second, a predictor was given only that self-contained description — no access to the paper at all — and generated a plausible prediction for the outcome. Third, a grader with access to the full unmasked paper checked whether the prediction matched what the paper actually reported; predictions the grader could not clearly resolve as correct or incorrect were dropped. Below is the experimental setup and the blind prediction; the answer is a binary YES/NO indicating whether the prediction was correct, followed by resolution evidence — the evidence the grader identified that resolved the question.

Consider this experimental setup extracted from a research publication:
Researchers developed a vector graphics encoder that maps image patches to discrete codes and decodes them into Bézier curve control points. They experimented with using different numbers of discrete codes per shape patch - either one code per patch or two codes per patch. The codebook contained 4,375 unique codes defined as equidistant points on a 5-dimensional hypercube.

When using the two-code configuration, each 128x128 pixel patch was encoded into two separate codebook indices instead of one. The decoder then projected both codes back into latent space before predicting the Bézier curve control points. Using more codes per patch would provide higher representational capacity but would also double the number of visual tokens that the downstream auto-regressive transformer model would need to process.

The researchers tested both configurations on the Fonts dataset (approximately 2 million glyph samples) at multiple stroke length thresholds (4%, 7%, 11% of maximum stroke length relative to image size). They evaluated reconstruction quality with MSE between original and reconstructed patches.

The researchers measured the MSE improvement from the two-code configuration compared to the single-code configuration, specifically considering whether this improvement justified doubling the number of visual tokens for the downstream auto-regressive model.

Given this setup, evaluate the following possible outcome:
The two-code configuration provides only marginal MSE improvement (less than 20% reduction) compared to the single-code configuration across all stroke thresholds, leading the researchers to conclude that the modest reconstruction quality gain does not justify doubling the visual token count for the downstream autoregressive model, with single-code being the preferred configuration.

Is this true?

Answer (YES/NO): NO